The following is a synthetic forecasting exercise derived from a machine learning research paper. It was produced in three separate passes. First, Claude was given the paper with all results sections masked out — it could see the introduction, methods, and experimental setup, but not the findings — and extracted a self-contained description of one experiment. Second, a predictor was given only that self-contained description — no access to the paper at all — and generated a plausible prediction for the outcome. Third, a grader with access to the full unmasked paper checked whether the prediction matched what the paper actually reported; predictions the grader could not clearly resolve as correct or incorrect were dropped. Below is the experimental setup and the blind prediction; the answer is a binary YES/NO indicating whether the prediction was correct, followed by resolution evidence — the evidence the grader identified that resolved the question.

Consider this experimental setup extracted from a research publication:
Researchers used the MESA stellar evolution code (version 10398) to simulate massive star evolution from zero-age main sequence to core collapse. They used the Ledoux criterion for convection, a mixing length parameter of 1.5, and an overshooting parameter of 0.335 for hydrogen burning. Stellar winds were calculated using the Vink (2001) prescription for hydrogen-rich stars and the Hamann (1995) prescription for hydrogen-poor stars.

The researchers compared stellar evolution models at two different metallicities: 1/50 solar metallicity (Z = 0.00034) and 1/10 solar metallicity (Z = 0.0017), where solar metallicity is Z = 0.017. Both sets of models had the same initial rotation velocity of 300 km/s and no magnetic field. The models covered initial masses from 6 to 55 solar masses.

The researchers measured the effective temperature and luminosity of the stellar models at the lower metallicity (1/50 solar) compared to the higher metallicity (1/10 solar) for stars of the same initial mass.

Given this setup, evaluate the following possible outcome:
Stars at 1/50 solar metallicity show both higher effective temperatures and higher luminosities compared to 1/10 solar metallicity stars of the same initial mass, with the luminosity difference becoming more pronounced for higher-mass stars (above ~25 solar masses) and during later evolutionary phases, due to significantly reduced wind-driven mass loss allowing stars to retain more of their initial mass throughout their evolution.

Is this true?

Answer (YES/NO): NO